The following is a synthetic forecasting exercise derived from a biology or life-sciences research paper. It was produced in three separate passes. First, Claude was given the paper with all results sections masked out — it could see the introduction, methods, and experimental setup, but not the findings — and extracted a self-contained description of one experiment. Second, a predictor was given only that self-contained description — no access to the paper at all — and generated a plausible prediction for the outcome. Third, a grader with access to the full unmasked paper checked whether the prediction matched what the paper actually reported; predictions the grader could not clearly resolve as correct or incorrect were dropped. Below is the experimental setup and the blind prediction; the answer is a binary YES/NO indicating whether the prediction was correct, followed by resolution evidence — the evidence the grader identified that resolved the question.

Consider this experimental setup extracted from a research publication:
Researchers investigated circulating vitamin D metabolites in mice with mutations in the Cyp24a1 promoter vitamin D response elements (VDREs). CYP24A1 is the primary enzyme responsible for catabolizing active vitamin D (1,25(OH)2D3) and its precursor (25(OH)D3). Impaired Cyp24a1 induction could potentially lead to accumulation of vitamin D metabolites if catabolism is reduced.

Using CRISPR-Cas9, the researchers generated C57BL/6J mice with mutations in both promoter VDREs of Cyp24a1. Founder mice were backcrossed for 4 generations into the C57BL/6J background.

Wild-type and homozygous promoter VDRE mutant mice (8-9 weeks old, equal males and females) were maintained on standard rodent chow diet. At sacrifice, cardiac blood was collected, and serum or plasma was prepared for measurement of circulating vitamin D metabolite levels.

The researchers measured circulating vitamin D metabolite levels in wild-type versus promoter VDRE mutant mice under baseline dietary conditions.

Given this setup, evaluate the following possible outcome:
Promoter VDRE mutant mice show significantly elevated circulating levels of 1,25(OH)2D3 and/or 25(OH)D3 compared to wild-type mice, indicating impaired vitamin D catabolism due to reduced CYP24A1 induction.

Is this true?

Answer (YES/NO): NO